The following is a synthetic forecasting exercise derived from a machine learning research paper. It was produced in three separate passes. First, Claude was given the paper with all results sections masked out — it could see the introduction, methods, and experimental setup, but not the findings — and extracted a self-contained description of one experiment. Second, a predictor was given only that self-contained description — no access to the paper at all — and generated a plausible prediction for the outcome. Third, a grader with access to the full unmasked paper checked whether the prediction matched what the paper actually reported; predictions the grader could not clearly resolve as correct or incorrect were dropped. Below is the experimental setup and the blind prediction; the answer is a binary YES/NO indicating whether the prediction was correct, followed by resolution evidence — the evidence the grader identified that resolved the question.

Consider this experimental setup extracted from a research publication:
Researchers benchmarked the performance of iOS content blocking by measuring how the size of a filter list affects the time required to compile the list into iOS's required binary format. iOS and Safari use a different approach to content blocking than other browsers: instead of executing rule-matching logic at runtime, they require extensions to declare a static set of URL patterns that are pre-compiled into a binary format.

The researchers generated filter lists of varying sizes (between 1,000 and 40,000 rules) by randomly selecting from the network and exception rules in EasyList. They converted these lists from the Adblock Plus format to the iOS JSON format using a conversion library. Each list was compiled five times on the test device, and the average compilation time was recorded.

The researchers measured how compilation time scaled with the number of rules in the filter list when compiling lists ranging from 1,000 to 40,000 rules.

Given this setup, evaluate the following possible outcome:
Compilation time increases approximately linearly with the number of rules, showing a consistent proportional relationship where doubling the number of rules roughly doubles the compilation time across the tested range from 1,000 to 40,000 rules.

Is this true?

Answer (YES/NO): YES